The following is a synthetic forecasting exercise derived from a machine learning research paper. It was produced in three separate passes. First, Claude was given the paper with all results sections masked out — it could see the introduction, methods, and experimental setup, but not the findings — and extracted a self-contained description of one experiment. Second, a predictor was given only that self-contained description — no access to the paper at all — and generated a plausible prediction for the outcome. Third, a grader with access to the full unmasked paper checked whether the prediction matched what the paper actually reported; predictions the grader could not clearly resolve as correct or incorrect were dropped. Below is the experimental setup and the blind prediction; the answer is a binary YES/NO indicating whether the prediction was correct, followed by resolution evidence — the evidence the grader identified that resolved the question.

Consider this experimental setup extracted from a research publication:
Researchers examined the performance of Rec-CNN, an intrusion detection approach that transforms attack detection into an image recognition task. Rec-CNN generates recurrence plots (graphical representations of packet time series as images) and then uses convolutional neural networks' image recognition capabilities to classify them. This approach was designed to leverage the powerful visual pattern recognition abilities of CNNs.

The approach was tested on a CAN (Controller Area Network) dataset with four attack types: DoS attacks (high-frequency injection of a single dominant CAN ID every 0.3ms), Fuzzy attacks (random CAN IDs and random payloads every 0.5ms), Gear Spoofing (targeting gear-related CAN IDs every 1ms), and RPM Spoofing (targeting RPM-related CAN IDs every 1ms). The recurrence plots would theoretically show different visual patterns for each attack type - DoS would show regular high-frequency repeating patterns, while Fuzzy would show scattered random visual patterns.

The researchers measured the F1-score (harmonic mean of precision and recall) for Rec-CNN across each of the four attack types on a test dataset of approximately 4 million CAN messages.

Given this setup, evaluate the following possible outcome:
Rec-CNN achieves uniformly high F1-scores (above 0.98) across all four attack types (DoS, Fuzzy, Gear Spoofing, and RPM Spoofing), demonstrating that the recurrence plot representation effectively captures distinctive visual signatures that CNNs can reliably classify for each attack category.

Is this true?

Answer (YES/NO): NO